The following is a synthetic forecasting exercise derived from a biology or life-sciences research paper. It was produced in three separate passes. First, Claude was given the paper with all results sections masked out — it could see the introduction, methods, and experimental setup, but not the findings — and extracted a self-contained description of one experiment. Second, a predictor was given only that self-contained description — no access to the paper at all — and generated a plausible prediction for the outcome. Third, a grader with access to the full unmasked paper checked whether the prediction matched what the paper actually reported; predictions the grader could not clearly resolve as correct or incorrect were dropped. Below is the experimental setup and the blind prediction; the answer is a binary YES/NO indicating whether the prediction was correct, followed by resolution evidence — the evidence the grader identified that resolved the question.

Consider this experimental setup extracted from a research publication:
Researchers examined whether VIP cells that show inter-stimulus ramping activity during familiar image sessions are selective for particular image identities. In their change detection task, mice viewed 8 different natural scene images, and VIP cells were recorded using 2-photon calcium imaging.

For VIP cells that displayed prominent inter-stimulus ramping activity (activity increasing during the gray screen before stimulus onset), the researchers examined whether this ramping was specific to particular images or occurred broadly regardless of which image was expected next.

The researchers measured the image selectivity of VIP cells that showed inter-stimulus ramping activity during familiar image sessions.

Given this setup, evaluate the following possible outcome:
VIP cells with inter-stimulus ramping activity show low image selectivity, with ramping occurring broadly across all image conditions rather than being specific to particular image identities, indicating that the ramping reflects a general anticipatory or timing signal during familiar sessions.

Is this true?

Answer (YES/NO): YES